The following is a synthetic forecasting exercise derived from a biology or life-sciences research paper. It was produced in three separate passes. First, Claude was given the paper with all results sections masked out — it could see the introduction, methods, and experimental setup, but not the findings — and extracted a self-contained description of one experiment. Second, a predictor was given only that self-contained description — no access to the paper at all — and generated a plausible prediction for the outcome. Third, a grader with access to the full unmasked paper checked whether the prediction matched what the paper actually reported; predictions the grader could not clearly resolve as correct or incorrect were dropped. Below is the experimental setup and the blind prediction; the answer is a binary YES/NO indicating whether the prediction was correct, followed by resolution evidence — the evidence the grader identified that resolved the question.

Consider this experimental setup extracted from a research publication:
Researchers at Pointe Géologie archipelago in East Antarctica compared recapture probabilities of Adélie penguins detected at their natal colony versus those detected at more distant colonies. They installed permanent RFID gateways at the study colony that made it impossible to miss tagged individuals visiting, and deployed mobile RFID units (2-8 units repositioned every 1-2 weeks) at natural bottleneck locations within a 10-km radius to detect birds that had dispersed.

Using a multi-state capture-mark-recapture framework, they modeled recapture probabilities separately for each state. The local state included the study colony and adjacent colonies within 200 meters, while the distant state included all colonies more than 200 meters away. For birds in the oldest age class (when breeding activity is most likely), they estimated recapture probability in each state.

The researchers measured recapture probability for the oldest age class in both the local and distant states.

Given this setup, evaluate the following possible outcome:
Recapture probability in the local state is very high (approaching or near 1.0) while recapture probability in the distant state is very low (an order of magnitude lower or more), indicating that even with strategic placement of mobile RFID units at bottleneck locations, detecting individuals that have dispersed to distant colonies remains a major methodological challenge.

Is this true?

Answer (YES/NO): YES